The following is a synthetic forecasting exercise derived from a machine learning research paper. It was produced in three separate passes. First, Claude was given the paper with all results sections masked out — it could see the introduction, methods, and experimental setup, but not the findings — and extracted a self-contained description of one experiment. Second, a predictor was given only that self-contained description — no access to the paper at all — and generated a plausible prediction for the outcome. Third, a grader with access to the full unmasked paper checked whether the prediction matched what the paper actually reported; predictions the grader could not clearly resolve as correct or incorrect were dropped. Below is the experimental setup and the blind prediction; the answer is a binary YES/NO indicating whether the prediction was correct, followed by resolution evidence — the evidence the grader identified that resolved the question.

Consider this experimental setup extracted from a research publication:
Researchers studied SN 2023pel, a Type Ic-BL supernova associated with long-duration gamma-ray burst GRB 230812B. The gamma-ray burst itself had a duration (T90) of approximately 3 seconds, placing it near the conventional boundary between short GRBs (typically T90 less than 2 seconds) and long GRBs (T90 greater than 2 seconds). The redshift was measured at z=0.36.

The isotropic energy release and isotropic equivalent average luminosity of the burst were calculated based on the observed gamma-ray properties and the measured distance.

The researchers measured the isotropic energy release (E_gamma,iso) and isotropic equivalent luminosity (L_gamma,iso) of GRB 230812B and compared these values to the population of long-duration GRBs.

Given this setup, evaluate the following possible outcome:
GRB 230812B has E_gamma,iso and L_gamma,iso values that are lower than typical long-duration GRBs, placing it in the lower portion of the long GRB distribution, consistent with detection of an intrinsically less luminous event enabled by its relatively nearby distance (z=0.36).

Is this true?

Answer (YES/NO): NO